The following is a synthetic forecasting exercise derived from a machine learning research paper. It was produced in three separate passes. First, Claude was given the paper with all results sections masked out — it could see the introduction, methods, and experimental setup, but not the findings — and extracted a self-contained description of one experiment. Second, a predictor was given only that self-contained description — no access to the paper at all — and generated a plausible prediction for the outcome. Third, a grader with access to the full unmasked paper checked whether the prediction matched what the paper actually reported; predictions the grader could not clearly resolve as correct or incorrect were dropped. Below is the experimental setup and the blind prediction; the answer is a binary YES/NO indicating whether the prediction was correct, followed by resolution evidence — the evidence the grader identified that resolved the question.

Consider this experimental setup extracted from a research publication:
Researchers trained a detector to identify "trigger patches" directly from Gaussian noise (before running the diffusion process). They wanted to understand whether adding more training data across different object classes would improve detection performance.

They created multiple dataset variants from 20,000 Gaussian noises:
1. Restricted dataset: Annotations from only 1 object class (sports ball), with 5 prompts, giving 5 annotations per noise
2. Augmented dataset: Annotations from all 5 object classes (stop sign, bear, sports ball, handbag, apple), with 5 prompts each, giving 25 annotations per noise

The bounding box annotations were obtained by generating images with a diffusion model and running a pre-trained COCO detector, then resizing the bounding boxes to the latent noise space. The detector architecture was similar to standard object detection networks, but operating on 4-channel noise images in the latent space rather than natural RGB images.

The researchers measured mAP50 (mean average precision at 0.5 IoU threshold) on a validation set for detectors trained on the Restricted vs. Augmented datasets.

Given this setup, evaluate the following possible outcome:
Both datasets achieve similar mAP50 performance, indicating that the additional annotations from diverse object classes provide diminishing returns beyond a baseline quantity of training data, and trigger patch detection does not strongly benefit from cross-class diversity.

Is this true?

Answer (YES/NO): YES